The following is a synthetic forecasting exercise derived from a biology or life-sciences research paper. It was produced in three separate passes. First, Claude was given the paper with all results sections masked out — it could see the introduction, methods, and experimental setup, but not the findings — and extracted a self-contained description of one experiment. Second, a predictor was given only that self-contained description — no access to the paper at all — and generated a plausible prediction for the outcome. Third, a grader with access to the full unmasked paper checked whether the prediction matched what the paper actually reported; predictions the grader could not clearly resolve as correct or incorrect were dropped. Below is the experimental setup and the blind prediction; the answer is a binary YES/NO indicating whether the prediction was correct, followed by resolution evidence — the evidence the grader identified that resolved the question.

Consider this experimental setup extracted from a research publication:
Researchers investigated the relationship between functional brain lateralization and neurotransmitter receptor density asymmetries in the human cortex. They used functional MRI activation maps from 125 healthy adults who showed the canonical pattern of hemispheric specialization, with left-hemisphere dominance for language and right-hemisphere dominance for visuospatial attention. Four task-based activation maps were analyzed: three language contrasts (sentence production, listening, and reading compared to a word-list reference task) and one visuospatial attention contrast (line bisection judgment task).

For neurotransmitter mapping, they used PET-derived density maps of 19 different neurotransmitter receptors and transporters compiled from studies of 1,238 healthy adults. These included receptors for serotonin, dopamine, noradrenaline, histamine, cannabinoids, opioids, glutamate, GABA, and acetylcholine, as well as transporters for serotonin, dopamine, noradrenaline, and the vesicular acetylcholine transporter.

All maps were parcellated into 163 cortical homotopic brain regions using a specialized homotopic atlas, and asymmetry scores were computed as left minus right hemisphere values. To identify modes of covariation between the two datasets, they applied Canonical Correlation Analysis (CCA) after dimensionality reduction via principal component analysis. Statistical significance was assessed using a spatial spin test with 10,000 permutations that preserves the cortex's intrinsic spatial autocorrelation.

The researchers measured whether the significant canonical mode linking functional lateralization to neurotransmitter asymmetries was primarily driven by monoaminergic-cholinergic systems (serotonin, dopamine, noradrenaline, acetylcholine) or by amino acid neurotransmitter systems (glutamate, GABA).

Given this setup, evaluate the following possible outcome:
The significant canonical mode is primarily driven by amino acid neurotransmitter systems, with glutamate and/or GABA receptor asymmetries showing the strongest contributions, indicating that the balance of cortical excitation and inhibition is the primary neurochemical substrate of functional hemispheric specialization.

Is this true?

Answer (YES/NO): NO